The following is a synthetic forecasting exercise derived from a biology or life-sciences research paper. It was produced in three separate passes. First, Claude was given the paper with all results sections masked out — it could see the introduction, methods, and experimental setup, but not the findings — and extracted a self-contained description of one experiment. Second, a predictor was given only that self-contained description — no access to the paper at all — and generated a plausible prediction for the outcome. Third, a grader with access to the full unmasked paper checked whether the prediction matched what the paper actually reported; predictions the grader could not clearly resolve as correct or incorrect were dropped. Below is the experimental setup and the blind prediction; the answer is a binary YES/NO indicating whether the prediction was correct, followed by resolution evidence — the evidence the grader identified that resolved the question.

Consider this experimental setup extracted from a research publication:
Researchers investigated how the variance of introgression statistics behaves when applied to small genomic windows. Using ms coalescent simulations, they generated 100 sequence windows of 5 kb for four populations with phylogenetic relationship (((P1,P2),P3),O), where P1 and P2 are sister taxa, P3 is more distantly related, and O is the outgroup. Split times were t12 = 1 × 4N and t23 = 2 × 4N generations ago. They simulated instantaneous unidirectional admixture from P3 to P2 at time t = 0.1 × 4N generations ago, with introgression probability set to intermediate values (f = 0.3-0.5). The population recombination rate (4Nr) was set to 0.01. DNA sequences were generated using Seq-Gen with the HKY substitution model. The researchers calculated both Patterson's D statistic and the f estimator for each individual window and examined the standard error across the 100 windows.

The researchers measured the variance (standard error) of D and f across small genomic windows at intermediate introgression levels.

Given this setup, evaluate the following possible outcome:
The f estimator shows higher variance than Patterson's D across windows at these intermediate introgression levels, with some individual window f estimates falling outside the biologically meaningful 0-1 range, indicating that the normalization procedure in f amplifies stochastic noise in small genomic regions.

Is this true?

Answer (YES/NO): NO